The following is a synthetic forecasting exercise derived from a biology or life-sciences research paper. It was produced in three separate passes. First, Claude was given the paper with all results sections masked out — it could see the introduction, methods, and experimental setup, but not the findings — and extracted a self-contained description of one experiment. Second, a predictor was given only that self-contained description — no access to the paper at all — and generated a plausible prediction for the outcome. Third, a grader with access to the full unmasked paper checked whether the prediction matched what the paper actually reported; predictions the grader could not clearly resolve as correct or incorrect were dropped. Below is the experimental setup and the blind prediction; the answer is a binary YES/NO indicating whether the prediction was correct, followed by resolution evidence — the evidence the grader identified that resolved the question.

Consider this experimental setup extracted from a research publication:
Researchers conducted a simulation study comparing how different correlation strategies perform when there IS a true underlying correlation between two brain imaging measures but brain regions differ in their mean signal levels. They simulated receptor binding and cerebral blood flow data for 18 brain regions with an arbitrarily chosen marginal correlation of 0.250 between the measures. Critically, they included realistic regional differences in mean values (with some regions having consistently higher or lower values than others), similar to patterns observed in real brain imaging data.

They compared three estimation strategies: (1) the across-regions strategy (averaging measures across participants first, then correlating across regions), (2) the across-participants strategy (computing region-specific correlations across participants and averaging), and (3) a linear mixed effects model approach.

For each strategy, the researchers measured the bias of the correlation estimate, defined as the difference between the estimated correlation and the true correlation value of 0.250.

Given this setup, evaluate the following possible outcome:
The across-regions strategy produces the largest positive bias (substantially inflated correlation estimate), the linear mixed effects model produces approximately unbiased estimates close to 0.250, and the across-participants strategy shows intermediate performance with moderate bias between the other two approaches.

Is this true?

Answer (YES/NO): NO